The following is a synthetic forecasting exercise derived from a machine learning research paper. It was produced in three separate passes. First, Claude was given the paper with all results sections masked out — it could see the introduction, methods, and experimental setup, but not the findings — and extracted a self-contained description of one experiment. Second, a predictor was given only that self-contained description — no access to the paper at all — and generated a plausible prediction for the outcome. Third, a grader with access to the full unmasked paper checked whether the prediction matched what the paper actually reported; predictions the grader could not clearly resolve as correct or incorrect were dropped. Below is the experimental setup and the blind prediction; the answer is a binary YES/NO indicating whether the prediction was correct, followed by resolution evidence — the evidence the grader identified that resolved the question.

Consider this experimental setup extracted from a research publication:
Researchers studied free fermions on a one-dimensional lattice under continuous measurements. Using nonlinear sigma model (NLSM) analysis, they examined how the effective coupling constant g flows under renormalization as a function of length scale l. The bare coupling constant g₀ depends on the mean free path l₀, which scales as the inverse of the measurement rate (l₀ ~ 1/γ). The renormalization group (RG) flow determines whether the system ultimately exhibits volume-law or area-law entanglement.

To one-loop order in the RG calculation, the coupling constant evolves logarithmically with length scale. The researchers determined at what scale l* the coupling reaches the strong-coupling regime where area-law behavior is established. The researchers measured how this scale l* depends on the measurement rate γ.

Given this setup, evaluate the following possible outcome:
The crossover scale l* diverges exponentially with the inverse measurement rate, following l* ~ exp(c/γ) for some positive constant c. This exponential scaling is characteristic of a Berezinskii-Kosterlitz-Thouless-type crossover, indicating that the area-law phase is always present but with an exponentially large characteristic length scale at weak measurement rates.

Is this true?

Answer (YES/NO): YES